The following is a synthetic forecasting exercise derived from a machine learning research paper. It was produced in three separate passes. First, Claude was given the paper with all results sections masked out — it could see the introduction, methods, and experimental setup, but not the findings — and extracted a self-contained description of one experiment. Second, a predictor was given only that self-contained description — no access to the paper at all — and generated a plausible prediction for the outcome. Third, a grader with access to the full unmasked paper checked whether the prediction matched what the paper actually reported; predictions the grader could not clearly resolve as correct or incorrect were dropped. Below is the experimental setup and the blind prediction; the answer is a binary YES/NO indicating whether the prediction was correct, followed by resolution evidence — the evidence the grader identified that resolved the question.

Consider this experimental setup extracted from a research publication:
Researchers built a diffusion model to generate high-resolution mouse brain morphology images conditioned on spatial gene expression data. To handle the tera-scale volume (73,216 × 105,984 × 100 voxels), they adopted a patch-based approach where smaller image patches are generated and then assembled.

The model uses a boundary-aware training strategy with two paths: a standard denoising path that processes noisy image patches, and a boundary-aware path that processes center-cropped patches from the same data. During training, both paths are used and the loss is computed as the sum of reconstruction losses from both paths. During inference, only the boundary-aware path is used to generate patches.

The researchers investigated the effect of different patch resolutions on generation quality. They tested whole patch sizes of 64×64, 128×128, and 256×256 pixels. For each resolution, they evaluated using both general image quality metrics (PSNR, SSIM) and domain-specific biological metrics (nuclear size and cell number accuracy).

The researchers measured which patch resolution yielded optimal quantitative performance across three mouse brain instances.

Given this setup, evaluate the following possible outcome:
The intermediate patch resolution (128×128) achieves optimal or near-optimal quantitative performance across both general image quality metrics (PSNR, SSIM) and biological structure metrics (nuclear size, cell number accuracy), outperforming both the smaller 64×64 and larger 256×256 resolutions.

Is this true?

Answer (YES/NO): YES